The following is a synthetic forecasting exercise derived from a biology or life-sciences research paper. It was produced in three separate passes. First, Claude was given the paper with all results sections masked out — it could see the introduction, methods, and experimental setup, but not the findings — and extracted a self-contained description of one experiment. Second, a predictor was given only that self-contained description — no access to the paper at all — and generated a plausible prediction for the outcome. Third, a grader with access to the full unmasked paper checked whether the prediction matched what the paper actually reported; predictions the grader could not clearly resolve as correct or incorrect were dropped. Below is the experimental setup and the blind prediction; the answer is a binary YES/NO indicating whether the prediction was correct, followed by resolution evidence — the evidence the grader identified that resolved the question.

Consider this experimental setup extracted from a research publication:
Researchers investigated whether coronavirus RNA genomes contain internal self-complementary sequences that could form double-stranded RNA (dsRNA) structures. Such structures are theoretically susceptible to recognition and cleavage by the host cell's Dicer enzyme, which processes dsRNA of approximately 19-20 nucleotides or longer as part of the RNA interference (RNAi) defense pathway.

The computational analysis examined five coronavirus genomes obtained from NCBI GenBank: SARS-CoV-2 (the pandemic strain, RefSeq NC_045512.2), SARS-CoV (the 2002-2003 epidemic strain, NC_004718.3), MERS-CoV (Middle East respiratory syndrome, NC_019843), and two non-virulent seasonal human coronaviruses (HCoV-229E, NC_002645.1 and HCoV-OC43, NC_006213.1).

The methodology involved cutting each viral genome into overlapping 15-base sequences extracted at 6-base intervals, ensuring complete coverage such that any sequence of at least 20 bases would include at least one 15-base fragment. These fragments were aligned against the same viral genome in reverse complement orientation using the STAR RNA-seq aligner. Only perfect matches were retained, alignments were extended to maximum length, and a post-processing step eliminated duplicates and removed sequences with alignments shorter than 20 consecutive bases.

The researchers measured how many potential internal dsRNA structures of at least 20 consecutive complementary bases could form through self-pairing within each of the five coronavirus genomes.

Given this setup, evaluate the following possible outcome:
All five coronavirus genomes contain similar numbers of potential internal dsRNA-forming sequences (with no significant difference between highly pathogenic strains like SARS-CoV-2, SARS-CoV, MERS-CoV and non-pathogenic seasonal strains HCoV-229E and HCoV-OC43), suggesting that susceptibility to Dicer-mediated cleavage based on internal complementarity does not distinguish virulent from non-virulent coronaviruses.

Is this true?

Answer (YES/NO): YES